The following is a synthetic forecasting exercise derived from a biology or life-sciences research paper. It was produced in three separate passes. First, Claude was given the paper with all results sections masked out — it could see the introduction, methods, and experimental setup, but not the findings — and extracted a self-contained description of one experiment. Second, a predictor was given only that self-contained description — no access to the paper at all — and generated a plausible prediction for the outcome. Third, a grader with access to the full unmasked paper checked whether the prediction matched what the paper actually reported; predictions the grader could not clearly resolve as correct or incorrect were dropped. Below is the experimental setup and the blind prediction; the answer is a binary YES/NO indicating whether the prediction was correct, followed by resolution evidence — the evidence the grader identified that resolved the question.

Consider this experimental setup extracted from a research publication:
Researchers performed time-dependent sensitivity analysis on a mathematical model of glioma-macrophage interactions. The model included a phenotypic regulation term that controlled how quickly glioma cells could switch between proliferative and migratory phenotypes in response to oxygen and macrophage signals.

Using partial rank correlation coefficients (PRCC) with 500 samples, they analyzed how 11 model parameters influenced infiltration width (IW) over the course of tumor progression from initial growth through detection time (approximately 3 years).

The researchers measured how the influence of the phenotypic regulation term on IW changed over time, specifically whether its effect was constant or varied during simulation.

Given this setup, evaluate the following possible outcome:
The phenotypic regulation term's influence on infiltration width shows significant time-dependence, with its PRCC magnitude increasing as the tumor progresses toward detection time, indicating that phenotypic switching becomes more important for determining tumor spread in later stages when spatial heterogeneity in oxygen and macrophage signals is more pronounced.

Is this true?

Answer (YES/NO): YES